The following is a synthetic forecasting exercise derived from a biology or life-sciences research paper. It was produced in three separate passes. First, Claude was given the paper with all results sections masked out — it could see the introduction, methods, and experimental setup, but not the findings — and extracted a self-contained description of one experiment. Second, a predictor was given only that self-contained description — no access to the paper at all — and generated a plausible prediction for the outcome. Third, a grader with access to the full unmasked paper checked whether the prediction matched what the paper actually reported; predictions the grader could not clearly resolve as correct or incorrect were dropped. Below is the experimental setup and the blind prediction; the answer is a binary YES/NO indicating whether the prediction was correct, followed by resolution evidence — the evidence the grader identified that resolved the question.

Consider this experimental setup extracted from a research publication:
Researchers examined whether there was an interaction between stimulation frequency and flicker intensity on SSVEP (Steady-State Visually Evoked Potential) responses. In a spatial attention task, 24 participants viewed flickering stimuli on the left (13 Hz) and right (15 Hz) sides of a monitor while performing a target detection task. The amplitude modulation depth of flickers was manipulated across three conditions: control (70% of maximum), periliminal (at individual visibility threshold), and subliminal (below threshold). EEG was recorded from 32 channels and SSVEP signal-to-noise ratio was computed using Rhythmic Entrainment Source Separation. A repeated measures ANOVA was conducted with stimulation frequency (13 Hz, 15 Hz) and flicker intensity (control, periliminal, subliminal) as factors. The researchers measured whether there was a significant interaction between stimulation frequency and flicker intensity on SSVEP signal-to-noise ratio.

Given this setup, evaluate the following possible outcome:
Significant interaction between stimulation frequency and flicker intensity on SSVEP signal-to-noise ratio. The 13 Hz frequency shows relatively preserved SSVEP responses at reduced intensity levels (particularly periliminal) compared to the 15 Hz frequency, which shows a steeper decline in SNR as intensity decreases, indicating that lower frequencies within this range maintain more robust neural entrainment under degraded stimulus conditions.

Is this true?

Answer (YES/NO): NO